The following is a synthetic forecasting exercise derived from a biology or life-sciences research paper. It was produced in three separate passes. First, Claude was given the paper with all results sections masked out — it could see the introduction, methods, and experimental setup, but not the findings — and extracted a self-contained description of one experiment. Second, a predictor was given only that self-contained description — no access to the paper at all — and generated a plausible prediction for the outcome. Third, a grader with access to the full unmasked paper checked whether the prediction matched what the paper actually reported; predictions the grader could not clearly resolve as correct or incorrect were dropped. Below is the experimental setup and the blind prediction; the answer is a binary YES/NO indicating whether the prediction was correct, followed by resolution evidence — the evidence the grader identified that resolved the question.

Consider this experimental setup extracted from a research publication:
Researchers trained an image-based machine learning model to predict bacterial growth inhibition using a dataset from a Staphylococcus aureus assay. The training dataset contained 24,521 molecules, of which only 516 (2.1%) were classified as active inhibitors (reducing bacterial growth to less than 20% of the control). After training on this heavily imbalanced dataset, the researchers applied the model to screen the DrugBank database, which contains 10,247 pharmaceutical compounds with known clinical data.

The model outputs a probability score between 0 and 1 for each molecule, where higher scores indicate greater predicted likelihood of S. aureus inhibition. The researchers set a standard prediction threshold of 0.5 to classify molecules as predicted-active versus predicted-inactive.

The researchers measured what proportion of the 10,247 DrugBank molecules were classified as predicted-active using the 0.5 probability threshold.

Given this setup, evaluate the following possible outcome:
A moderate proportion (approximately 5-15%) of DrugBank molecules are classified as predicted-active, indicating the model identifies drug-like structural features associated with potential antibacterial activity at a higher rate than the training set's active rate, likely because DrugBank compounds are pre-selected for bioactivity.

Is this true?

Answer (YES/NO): NO